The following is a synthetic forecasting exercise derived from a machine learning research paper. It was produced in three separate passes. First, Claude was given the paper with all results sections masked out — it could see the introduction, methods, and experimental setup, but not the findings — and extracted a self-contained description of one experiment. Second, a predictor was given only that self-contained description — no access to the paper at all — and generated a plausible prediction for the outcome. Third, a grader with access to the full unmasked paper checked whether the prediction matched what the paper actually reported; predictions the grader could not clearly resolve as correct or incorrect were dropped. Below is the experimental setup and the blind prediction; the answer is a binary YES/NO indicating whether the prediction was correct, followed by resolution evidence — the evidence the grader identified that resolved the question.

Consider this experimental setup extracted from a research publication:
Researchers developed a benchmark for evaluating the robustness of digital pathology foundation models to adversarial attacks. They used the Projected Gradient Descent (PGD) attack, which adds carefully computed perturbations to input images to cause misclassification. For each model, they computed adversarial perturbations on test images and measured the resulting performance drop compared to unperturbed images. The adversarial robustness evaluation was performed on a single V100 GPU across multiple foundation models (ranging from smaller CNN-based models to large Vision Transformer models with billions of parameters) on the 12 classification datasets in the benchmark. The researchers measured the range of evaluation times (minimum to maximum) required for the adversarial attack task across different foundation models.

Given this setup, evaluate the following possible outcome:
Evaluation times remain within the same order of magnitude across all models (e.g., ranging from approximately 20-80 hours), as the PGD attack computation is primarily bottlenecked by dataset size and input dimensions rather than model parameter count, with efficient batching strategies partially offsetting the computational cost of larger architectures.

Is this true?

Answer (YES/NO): NO